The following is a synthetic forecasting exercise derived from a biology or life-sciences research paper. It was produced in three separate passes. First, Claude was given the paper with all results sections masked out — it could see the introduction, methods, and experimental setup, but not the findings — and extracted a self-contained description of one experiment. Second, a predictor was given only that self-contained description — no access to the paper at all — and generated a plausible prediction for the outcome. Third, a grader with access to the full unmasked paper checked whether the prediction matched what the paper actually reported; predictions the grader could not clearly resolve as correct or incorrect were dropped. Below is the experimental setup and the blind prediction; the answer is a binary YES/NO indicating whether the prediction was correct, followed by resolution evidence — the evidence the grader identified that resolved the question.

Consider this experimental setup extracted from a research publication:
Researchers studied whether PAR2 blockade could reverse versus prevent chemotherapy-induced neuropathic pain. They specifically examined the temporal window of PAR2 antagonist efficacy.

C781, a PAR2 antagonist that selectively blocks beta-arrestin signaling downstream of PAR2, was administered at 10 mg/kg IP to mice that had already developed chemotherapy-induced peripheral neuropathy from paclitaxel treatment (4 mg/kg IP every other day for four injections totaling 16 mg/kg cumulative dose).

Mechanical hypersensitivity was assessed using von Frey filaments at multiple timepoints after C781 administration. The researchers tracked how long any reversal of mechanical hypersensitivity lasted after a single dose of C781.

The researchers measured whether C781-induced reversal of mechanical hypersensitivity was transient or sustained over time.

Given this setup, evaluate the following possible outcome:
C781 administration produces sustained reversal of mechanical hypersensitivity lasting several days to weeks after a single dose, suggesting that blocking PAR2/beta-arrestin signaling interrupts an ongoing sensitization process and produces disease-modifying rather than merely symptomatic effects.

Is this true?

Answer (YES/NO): NO